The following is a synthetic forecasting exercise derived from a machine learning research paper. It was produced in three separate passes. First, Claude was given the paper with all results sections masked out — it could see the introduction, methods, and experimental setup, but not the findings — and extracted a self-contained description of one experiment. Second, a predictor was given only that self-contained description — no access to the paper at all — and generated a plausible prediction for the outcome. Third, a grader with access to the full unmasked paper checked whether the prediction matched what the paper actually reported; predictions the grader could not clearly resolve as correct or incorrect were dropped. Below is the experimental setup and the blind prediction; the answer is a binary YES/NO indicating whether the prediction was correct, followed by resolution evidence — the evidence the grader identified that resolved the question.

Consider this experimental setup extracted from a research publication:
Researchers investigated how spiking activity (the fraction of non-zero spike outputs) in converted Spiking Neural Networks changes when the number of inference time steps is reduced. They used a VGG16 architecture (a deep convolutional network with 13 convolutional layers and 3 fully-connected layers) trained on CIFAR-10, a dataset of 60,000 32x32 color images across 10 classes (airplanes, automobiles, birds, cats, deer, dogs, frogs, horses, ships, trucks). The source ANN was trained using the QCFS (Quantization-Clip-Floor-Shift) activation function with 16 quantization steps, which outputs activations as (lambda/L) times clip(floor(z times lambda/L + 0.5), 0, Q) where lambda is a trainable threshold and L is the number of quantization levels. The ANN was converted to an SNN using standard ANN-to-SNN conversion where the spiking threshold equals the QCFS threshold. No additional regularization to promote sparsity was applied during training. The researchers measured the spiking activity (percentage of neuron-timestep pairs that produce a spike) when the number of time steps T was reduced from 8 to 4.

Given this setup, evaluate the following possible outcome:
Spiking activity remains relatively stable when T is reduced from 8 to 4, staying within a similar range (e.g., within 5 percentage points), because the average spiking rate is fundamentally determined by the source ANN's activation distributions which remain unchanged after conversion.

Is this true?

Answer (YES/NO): YES